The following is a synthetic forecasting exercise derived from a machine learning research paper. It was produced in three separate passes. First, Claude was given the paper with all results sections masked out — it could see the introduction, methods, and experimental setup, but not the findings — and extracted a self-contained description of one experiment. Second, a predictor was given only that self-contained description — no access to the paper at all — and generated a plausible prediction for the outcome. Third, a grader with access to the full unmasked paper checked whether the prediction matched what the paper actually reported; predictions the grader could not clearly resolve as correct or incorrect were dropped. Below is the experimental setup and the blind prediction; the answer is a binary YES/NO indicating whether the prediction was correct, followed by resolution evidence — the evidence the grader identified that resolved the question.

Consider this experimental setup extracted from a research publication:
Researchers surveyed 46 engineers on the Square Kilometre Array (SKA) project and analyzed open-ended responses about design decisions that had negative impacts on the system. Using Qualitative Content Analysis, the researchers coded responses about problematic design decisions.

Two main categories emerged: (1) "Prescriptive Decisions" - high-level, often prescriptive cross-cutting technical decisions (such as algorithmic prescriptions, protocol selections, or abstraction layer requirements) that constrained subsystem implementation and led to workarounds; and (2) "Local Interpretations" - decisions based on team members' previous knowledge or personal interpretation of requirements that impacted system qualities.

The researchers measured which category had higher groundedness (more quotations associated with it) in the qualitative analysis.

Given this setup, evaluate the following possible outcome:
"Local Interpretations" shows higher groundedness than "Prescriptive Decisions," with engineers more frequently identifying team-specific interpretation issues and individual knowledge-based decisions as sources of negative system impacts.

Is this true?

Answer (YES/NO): NO